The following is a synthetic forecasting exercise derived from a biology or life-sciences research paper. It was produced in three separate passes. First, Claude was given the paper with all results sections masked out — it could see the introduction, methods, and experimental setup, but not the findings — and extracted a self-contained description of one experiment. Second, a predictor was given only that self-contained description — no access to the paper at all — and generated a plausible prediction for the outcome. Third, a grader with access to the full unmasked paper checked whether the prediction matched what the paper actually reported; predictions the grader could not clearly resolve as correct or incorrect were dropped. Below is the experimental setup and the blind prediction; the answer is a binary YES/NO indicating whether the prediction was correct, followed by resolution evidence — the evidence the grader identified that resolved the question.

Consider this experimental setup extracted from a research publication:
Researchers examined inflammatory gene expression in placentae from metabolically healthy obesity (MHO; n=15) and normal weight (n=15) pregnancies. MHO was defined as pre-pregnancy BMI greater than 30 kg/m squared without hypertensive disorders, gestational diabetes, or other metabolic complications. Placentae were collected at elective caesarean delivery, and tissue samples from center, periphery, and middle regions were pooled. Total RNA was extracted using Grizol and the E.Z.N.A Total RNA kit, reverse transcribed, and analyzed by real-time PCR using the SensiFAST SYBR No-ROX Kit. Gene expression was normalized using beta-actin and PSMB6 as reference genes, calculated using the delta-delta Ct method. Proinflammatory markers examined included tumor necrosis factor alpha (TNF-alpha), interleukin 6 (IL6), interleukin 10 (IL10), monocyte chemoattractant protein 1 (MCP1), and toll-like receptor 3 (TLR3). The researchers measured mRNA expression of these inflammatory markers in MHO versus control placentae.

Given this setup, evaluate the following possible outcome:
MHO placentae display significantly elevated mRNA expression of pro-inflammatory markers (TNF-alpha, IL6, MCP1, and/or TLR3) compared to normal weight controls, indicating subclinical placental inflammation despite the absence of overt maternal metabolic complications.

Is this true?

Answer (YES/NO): NO